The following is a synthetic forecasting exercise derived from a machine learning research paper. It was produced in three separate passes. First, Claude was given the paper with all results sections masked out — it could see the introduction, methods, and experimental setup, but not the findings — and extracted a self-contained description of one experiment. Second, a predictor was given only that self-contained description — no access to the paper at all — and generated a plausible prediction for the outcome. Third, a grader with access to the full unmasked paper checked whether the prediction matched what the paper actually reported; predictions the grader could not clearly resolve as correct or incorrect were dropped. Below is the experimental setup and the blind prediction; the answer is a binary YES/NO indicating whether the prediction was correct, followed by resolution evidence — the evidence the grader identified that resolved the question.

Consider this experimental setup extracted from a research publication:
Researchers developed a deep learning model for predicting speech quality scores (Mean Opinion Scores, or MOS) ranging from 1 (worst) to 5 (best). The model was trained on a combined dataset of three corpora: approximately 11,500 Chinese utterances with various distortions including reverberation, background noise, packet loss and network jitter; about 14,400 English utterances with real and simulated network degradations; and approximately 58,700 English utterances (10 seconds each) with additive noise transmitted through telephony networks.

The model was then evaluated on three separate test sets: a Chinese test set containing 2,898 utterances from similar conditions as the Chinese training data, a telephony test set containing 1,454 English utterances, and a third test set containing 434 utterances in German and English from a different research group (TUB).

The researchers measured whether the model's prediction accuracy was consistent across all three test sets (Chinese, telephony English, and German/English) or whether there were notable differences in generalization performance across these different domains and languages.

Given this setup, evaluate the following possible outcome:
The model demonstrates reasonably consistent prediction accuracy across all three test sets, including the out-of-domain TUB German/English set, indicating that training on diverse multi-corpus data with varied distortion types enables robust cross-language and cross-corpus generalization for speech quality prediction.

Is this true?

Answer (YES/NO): NO